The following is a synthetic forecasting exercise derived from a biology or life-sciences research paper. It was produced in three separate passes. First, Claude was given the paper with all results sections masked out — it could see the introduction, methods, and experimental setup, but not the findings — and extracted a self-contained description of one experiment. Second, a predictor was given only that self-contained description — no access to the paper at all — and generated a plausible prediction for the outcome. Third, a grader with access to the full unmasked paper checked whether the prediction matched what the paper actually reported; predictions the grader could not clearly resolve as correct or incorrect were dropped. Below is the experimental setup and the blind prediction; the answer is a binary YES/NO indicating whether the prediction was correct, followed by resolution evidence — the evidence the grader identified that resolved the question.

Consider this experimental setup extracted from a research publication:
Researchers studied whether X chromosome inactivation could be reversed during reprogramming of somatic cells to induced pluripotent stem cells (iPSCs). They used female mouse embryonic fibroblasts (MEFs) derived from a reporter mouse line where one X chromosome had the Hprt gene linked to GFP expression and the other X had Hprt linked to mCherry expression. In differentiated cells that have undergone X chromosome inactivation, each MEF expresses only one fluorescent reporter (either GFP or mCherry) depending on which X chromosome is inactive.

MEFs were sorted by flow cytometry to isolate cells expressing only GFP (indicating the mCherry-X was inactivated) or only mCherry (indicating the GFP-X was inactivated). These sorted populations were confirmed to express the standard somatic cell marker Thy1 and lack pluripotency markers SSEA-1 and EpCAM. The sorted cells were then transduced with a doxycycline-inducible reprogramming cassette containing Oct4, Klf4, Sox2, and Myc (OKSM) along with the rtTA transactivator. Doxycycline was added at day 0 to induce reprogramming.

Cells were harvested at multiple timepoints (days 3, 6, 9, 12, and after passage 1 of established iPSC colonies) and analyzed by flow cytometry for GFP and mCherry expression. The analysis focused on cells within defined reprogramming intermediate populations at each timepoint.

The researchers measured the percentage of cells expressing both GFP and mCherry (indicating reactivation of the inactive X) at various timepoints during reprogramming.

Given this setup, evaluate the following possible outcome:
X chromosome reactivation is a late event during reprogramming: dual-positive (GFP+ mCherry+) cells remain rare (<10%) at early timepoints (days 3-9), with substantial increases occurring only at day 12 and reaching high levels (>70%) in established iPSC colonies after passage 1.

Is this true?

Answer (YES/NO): YES